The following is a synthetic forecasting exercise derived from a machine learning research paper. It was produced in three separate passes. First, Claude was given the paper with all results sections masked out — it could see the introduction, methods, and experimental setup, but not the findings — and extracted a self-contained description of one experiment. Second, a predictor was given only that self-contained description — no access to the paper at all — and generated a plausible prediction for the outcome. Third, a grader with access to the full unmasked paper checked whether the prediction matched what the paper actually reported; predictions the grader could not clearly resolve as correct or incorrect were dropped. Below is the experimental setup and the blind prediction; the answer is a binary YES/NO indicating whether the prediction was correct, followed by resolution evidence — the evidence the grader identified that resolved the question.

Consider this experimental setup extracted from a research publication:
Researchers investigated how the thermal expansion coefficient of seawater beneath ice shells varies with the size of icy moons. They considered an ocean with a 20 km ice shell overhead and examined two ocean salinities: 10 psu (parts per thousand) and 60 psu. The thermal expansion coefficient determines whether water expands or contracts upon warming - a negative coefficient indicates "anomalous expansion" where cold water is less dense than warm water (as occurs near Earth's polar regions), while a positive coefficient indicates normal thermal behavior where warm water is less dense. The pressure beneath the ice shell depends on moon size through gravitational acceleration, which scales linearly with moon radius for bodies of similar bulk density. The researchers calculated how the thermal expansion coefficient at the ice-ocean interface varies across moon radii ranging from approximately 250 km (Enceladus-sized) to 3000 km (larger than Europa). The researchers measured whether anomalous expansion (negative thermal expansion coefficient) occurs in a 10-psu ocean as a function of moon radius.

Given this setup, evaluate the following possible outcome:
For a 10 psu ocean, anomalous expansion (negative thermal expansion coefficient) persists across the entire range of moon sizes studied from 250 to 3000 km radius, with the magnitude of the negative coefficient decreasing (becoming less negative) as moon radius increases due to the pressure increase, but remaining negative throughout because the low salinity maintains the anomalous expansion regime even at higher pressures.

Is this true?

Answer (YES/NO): NO